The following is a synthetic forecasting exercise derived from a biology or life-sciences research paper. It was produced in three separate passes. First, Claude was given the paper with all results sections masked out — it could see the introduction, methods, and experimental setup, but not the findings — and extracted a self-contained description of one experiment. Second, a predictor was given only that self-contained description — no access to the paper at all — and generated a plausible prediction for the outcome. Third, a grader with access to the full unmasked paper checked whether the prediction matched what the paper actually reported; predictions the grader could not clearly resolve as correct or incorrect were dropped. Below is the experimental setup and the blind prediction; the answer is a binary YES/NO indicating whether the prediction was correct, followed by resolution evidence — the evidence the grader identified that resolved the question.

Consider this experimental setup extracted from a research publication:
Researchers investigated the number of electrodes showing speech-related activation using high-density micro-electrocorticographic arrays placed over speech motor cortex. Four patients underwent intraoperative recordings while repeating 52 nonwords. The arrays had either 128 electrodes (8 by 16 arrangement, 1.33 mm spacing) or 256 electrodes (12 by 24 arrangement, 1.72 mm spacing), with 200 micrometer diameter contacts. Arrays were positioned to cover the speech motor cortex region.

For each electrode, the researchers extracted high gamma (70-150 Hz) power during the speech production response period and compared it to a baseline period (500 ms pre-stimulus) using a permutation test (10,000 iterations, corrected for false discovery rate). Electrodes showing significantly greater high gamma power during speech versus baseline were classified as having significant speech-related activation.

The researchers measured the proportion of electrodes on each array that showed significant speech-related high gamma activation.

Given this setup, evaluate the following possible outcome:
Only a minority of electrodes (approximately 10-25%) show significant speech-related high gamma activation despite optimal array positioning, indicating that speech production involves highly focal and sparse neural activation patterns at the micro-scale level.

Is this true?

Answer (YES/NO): NO